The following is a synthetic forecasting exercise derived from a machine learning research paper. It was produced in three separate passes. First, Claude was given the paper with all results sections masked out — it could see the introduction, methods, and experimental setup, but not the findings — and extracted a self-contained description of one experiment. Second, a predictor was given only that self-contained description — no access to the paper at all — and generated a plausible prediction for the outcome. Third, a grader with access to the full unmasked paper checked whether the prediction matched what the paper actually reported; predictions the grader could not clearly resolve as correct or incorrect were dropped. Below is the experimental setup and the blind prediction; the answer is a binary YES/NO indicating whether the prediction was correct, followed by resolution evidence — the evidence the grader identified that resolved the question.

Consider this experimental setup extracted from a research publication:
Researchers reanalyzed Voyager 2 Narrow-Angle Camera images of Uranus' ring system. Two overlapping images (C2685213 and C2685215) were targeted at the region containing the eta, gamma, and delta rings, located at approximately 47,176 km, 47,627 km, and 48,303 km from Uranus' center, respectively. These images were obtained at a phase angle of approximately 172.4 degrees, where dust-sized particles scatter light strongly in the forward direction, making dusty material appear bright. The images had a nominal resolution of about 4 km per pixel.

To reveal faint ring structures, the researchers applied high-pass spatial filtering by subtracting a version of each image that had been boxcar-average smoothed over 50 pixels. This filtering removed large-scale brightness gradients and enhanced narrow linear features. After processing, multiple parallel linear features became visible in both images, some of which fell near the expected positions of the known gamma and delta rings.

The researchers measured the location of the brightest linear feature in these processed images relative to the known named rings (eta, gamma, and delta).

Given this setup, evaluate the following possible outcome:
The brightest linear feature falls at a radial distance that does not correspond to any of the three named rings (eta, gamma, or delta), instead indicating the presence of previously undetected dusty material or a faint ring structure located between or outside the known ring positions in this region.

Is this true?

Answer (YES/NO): YES